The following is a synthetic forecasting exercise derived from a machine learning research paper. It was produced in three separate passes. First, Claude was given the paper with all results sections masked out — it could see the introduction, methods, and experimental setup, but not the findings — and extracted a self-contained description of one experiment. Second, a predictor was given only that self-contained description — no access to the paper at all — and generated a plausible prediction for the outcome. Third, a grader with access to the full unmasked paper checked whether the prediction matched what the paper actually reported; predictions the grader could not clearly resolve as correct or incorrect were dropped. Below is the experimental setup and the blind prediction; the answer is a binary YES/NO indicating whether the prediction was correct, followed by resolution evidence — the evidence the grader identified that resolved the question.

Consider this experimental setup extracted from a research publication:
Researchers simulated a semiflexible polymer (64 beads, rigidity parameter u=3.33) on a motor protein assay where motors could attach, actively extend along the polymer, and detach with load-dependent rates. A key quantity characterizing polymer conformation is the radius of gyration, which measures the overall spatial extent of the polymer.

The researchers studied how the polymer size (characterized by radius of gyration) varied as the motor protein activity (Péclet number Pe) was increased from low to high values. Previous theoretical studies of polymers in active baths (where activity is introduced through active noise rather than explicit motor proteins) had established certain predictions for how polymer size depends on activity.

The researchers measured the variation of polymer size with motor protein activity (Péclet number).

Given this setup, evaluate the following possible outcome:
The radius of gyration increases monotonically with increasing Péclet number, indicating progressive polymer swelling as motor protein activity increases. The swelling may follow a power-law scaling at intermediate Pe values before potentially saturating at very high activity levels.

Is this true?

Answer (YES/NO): NO